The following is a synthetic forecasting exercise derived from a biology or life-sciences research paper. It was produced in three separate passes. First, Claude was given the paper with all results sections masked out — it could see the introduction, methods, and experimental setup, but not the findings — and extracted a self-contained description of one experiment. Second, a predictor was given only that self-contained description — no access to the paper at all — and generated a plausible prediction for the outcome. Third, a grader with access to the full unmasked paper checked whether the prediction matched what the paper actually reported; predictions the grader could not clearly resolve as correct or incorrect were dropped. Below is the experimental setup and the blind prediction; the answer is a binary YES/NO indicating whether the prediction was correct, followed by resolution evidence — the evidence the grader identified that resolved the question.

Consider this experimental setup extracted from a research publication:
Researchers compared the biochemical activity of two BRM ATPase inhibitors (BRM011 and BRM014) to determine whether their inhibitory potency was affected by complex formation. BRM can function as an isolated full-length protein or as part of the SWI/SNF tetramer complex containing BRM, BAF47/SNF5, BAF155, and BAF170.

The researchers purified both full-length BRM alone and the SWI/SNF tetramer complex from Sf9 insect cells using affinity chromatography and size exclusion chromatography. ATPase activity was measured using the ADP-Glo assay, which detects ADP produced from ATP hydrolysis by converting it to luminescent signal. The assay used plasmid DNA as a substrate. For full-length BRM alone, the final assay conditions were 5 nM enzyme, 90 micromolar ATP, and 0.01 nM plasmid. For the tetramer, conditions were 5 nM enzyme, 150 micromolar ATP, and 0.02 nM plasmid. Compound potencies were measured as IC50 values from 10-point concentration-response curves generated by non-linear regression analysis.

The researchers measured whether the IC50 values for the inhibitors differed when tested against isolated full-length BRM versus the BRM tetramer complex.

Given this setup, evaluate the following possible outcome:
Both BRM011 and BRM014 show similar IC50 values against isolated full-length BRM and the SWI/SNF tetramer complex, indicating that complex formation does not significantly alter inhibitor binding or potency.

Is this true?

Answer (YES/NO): YES